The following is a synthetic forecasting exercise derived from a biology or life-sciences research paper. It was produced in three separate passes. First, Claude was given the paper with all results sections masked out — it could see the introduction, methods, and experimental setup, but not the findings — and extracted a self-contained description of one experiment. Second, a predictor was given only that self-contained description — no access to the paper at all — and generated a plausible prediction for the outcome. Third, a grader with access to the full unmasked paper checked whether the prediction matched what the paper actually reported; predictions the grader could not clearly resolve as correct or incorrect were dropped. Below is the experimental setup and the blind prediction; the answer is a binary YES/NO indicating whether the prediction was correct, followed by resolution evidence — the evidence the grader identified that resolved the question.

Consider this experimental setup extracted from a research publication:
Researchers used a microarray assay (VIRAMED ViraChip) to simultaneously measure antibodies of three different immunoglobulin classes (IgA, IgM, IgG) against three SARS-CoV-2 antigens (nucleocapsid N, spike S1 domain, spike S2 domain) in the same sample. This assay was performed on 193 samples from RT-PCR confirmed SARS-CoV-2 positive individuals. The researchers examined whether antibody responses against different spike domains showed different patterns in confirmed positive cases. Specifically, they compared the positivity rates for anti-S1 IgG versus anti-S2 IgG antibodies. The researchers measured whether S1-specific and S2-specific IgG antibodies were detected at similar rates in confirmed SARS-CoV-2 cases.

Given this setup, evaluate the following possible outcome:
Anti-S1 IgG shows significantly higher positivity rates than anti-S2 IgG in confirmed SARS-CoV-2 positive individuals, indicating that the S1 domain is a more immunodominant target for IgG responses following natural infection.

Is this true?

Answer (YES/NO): YES